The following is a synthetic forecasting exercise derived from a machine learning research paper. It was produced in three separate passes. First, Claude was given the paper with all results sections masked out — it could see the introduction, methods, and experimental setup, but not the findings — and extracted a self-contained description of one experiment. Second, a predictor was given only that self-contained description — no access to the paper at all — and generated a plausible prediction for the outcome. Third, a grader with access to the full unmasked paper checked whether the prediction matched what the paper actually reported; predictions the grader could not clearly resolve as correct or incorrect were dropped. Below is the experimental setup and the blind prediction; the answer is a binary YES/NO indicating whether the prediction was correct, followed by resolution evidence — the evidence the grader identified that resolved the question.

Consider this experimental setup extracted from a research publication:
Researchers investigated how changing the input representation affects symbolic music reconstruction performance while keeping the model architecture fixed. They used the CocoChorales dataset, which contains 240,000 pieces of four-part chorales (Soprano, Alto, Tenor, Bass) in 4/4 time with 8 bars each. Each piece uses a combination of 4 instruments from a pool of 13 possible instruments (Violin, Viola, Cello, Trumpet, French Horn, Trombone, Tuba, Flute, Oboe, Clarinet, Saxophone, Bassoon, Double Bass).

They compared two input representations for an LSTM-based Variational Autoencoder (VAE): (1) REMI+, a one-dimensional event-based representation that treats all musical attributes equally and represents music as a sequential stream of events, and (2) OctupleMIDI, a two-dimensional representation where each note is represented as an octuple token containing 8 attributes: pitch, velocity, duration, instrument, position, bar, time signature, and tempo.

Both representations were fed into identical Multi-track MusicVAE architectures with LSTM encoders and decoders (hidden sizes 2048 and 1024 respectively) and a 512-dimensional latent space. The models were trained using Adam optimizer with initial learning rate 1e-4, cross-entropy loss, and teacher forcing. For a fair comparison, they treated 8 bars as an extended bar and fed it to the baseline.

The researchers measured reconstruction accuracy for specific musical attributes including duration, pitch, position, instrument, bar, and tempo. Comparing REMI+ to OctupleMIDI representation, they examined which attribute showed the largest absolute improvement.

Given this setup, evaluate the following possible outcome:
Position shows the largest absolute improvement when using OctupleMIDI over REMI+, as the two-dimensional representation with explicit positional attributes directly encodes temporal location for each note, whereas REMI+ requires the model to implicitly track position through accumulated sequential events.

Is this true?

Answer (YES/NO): NO